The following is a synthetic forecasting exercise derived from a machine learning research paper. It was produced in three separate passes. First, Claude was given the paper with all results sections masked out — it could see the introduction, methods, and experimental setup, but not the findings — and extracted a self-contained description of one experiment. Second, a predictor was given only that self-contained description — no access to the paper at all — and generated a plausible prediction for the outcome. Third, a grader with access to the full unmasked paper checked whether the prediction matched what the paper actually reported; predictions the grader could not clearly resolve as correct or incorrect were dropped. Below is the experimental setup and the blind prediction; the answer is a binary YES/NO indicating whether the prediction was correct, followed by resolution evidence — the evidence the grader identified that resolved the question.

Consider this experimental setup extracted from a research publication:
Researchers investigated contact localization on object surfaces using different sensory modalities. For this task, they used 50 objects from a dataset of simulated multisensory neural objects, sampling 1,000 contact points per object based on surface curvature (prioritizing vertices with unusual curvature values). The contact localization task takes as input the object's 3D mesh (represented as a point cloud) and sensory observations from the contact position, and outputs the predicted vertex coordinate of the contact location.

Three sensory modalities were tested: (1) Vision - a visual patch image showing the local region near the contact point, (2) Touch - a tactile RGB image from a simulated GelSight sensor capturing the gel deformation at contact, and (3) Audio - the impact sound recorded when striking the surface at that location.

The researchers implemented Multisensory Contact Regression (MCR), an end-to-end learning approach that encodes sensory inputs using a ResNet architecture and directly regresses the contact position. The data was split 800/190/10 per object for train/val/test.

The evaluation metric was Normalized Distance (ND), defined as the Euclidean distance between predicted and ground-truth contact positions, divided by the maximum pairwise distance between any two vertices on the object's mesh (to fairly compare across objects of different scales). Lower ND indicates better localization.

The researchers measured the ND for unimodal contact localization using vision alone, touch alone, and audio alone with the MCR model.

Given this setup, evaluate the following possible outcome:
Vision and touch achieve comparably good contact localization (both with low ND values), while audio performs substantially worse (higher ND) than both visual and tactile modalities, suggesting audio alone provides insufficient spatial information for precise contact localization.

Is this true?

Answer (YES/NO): NO